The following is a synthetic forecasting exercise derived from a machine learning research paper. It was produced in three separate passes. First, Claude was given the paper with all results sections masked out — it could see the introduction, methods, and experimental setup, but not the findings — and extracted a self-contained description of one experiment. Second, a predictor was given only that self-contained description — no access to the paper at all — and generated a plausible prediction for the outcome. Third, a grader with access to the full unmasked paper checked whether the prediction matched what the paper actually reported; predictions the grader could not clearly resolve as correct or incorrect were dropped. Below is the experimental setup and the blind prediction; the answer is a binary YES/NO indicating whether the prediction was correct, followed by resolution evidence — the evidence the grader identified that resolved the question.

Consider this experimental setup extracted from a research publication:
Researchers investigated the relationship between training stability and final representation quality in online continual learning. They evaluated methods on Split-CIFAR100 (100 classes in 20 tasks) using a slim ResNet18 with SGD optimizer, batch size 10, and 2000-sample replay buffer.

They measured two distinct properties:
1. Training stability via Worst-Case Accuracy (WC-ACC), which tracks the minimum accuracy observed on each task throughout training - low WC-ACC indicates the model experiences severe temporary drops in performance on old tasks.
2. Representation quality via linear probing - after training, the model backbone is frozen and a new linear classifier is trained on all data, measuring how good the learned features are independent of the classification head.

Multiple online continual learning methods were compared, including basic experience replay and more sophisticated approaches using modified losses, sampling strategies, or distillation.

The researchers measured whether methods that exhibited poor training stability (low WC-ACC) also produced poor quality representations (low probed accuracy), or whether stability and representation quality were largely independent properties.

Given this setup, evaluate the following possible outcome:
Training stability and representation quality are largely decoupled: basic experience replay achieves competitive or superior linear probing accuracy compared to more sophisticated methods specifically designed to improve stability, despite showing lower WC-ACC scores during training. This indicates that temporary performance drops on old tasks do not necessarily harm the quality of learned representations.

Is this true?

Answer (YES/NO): YES